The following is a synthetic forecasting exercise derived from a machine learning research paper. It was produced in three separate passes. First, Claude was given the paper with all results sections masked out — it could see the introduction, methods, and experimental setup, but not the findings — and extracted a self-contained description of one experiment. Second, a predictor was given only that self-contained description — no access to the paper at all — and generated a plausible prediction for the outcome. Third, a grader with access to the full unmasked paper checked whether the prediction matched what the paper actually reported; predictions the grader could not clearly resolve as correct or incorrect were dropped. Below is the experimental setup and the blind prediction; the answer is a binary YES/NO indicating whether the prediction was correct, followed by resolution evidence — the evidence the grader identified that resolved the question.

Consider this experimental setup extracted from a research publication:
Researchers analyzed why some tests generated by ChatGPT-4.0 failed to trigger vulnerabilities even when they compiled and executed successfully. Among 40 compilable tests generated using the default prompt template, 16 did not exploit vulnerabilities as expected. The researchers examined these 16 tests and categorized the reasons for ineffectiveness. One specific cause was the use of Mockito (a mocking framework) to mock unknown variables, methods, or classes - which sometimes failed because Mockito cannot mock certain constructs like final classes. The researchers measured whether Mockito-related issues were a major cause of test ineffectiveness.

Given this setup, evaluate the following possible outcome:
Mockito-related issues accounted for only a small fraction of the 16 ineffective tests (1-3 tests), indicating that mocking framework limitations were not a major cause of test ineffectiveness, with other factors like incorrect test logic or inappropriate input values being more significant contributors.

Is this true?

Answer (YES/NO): YES